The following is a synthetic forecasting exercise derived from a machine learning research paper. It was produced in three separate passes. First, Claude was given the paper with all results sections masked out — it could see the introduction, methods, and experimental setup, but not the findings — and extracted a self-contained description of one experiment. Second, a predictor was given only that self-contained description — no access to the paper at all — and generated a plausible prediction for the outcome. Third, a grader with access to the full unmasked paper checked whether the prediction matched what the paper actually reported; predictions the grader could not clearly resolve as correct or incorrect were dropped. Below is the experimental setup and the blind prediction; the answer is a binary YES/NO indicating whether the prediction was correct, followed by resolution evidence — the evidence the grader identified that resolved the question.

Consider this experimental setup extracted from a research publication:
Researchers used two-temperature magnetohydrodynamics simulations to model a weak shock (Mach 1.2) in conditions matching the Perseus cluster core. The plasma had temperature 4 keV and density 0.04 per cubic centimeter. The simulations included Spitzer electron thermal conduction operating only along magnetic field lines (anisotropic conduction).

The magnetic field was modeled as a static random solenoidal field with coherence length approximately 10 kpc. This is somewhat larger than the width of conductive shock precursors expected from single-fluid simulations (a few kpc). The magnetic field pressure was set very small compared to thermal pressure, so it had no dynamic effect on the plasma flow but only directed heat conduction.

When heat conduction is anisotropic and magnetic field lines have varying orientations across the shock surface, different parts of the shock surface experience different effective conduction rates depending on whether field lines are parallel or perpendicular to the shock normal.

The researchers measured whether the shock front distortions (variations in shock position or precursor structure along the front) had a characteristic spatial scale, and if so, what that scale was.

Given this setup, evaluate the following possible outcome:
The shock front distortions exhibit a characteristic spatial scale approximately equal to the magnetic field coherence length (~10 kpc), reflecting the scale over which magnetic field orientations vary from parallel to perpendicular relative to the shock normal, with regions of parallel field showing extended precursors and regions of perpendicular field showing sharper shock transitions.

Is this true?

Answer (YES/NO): YES